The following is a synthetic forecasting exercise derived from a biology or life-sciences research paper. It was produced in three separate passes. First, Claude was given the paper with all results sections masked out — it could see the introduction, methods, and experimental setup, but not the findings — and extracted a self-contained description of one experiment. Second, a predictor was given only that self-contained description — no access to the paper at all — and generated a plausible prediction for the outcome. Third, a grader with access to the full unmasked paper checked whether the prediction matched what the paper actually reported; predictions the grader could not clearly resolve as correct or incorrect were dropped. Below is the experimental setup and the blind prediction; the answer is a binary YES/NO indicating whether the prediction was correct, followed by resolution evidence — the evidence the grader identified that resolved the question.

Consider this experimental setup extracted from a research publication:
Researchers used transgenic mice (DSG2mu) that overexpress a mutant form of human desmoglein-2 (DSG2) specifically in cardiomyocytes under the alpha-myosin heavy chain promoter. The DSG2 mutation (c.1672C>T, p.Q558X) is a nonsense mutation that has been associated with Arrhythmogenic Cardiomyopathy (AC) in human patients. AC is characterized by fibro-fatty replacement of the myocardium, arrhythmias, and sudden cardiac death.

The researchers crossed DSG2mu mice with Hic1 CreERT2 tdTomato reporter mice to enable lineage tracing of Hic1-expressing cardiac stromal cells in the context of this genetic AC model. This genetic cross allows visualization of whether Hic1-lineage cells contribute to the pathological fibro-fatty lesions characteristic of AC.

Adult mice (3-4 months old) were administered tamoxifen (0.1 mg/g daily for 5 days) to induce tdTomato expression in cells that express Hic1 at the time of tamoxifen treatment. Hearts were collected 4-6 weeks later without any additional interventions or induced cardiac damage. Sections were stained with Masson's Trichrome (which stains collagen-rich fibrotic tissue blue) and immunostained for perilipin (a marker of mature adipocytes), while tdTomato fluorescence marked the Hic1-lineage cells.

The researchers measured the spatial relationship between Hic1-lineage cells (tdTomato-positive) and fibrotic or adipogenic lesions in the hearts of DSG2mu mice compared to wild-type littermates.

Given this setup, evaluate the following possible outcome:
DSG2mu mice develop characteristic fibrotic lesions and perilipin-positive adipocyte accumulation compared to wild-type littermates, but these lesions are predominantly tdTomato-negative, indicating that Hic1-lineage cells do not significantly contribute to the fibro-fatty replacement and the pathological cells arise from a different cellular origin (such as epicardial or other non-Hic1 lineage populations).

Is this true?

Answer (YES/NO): NO